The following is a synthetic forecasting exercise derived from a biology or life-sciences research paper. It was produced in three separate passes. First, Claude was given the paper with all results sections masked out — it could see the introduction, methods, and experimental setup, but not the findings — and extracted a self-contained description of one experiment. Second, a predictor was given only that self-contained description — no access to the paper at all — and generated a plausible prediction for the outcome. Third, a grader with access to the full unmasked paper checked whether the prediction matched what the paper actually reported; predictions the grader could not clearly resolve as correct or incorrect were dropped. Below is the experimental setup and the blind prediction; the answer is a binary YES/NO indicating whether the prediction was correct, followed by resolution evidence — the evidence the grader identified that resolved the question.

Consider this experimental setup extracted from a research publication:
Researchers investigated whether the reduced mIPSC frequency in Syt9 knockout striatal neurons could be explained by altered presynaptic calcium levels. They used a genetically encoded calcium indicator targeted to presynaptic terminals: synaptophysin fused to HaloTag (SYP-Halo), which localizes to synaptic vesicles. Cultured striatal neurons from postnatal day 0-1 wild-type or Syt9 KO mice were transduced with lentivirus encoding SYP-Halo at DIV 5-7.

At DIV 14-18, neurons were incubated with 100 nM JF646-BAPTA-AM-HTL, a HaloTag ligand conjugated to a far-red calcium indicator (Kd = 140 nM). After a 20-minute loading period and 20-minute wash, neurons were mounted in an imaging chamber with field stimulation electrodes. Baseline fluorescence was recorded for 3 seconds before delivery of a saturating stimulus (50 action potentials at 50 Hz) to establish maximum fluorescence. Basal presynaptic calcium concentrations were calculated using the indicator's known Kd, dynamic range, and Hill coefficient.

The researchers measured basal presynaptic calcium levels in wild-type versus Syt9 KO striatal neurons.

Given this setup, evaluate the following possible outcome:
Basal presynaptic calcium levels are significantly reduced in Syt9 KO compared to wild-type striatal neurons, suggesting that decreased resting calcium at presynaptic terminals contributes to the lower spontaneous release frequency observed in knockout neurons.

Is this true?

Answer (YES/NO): NO